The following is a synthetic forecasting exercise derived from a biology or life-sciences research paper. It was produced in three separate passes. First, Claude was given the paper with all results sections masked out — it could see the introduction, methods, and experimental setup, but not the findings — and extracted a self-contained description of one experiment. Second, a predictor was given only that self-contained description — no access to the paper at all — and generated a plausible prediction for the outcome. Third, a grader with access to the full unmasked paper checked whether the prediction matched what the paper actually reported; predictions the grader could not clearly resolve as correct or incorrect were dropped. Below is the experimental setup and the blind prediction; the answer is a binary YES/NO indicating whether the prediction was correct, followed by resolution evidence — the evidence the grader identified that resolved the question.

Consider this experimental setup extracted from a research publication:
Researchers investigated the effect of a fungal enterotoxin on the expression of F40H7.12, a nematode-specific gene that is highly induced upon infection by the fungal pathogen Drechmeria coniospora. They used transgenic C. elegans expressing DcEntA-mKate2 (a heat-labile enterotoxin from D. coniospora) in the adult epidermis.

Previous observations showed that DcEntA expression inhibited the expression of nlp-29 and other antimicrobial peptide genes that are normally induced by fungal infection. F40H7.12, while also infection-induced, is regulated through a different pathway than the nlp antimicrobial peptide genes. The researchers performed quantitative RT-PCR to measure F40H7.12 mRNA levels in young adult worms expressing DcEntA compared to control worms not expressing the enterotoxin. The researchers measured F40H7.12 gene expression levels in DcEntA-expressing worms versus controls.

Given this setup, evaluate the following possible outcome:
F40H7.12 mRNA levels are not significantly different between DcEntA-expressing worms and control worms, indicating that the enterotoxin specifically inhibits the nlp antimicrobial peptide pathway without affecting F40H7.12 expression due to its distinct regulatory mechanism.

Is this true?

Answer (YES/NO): NO